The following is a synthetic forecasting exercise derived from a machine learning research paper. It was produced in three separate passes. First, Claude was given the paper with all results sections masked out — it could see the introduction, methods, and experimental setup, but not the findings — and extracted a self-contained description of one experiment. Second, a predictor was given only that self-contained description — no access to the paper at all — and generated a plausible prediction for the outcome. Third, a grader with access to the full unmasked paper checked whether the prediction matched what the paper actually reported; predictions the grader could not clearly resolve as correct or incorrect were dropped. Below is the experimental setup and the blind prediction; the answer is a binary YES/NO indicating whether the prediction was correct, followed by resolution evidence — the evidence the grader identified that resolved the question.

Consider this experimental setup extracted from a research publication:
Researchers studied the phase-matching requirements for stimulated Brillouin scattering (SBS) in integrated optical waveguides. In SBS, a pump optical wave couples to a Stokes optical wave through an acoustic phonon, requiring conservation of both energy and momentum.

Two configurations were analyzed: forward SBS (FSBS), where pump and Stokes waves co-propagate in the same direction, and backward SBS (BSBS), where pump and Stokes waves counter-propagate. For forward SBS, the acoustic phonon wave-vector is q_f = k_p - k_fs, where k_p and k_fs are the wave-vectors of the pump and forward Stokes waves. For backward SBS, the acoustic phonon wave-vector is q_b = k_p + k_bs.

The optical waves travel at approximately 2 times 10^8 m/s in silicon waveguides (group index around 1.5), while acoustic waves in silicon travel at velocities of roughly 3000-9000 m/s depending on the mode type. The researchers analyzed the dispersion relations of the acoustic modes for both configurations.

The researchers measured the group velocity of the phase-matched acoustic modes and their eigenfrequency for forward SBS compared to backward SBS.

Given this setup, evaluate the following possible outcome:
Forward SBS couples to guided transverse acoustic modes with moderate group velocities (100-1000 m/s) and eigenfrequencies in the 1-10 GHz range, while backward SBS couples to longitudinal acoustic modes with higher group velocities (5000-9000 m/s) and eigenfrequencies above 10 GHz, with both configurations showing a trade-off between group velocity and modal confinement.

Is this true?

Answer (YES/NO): NO